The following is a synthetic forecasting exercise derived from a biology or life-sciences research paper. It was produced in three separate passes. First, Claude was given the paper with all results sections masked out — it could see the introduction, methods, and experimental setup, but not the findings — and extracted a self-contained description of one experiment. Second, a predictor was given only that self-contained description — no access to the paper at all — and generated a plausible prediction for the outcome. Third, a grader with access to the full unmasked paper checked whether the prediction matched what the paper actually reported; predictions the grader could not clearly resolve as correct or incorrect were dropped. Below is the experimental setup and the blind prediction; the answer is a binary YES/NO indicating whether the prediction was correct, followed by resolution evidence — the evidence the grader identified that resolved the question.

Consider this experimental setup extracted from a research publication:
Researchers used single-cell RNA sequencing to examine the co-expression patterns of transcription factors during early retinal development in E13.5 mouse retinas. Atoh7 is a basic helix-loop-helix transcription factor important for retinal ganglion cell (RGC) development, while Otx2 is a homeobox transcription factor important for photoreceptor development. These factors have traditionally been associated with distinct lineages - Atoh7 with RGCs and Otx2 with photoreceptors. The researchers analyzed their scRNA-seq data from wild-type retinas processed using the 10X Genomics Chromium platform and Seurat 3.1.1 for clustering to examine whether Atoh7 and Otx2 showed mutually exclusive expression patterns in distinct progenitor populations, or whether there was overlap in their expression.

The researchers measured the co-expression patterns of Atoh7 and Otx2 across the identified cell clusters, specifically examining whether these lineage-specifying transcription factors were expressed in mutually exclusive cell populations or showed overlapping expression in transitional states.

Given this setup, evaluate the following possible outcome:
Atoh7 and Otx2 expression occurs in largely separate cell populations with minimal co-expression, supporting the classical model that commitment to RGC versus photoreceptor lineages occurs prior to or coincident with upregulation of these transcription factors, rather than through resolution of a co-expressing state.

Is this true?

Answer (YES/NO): NO